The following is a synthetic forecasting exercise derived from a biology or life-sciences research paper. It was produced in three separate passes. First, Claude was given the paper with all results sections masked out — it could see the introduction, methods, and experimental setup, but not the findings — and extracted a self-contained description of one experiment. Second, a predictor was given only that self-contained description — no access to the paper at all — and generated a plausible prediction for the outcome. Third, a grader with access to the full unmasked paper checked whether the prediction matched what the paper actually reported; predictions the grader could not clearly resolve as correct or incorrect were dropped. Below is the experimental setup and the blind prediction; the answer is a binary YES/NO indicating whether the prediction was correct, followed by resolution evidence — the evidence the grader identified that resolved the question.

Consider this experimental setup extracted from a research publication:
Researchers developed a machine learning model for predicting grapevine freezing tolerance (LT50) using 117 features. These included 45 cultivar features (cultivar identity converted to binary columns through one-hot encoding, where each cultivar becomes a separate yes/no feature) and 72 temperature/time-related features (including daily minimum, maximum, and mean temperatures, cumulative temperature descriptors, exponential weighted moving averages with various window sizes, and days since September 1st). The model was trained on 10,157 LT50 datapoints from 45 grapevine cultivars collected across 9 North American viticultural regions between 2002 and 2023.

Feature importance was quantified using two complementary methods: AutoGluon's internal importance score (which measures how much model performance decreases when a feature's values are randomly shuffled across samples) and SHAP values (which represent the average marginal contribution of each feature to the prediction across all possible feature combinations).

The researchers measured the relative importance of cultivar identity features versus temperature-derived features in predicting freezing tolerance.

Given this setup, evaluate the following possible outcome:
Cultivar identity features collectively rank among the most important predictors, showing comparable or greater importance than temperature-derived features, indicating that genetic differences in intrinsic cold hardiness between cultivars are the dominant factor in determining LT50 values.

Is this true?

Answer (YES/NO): NO